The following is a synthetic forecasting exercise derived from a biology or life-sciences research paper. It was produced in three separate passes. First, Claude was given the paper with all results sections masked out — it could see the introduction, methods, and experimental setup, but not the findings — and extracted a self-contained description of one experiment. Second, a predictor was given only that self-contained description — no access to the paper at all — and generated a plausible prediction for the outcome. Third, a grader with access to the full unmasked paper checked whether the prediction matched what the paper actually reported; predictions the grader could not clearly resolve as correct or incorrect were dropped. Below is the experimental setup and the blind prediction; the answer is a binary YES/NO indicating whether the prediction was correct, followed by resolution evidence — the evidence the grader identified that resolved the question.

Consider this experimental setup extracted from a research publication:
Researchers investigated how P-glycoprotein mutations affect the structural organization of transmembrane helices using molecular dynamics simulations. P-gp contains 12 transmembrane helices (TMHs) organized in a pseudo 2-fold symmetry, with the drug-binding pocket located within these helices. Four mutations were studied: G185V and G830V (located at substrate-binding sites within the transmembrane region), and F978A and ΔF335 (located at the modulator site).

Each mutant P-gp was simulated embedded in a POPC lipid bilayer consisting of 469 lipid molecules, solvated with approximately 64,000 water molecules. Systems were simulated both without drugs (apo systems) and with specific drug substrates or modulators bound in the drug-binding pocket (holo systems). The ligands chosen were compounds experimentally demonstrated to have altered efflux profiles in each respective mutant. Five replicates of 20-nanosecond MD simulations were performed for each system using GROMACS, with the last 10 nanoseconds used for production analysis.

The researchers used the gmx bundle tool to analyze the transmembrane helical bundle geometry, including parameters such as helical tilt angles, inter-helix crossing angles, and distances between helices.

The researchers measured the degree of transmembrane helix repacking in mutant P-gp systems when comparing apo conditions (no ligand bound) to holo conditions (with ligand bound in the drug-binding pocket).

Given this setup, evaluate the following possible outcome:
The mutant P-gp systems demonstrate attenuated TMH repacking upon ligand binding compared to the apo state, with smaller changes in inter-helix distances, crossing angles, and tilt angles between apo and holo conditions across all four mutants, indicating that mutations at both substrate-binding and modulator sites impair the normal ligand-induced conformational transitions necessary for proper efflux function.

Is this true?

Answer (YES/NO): NO